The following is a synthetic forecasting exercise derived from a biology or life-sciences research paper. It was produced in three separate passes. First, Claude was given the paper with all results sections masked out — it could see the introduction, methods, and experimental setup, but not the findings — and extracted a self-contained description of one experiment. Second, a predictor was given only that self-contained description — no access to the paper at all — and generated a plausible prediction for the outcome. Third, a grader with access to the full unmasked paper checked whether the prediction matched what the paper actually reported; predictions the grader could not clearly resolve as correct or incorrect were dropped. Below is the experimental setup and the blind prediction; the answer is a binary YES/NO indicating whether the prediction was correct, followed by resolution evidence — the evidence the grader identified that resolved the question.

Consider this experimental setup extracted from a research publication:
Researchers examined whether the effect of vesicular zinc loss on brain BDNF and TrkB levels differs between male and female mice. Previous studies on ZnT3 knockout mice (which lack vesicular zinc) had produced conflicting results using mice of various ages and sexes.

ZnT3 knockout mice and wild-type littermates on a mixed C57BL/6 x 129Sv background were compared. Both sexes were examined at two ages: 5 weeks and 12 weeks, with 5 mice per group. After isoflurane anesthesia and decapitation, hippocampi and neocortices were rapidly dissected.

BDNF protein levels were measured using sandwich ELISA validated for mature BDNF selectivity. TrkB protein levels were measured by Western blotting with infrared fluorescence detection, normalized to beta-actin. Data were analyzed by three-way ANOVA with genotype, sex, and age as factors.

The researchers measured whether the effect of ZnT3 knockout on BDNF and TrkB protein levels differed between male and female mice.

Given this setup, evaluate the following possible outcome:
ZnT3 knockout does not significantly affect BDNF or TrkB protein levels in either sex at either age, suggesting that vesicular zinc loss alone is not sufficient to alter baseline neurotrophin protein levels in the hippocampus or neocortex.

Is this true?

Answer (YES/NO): YES